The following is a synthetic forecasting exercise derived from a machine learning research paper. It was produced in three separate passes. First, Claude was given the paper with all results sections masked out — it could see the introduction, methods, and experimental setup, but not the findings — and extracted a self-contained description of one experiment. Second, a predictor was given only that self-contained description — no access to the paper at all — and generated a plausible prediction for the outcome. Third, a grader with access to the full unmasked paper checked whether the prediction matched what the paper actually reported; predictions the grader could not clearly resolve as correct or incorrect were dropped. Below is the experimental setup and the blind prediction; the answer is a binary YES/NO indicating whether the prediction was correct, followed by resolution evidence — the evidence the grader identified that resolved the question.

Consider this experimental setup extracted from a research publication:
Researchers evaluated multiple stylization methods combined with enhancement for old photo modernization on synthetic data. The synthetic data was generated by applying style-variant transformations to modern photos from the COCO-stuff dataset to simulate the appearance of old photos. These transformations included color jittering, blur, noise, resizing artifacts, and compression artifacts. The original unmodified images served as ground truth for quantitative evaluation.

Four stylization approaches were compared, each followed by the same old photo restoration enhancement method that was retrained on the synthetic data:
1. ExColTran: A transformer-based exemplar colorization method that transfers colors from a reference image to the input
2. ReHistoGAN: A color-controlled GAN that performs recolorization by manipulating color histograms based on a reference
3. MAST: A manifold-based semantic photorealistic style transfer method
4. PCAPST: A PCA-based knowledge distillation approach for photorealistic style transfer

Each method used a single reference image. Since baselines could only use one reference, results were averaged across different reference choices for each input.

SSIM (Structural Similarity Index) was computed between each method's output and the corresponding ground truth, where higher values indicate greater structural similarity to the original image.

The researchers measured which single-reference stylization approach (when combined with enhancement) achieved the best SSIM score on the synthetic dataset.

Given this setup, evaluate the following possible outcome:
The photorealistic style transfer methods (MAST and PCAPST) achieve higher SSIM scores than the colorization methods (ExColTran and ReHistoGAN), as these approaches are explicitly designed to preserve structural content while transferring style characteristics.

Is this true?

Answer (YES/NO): NO